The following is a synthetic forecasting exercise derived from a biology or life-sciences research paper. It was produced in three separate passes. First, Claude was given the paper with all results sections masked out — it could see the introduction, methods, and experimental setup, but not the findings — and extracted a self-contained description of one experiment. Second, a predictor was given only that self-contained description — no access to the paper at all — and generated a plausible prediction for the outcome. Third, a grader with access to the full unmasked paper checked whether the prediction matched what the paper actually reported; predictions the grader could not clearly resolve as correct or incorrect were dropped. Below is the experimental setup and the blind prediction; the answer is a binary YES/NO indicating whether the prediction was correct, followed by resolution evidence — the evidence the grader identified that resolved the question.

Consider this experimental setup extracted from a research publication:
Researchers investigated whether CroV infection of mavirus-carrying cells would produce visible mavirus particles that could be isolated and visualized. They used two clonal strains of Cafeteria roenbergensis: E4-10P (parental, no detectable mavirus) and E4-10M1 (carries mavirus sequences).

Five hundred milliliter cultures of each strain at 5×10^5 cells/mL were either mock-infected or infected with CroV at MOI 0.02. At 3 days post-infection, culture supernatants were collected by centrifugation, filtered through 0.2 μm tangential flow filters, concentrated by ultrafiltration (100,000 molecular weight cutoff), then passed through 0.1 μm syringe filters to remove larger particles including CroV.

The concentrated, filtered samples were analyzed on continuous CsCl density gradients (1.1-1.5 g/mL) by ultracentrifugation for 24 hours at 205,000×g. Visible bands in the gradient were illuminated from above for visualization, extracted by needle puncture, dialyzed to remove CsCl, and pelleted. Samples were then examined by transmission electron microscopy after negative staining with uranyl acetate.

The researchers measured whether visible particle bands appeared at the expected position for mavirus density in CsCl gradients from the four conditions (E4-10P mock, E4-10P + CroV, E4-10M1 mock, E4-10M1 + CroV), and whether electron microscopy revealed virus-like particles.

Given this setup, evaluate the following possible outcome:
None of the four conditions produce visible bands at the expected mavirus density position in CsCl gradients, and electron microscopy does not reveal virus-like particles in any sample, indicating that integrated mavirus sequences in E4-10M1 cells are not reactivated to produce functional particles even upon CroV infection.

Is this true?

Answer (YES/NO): NO